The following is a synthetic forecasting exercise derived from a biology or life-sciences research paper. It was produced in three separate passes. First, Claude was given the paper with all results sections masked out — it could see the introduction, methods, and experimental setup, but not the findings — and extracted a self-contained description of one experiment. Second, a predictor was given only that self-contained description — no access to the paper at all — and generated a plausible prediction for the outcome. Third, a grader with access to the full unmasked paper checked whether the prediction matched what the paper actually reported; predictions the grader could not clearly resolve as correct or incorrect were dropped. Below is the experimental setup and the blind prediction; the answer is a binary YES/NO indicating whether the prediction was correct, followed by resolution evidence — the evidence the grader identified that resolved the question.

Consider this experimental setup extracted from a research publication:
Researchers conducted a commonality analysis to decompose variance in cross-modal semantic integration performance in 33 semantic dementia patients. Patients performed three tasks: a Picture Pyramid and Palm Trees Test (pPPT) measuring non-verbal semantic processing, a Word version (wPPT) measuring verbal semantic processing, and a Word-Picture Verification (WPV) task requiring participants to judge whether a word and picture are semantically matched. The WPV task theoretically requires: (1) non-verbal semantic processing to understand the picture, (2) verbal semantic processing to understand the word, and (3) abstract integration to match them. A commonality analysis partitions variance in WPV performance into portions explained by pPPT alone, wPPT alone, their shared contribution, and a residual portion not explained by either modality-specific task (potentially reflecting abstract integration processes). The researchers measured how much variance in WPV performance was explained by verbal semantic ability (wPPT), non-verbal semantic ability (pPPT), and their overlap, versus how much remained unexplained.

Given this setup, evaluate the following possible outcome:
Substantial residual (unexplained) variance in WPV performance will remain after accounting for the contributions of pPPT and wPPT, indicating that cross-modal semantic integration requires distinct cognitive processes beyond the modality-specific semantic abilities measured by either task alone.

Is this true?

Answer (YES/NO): YES